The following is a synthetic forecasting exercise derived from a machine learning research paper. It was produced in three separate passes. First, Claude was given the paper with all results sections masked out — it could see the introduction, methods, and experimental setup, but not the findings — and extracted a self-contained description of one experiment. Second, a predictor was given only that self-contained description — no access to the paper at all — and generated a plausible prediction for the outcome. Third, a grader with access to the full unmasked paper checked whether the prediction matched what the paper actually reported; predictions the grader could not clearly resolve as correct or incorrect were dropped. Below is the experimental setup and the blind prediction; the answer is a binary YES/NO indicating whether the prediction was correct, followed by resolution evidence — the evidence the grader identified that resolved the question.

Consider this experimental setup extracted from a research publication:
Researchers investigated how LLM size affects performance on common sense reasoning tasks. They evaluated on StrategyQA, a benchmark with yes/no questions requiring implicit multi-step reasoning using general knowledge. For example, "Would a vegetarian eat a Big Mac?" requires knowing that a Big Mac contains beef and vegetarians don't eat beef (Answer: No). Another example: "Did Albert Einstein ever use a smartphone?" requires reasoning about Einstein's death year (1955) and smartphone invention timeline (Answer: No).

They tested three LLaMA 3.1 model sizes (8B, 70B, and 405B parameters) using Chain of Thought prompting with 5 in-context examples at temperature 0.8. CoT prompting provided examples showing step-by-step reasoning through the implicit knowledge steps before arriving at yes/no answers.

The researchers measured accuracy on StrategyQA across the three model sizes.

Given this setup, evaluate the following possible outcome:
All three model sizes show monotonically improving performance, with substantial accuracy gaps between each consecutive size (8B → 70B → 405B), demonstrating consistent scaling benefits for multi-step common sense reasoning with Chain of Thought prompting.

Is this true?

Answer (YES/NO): YES